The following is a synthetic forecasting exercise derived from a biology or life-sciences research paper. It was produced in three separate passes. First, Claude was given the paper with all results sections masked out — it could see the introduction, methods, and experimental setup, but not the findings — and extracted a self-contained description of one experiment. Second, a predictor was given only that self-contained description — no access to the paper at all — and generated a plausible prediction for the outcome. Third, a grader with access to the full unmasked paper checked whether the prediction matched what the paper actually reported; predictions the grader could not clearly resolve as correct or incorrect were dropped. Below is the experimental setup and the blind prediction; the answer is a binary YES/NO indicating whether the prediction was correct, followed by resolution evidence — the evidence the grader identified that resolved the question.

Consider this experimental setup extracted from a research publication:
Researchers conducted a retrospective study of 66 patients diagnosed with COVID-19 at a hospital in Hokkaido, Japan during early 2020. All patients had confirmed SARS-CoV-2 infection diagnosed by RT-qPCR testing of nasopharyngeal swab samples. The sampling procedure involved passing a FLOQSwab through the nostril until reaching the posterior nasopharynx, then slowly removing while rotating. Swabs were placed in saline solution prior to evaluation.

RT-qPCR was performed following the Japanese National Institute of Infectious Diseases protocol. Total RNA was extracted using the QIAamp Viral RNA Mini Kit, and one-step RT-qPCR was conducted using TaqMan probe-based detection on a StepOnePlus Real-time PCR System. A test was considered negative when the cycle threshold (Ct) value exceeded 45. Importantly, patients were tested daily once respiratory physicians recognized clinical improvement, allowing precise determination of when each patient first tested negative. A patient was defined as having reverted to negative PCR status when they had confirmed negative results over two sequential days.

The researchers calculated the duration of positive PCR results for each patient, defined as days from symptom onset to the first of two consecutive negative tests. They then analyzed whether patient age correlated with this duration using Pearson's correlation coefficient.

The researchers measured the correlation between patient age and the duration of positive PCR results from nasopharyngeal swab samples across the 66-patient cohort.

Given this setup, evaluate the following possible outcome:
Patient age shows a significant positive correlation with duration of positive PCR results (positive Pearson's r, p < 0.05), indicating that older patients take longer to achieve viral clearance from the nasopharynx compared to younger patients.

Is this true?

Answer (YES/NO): YES